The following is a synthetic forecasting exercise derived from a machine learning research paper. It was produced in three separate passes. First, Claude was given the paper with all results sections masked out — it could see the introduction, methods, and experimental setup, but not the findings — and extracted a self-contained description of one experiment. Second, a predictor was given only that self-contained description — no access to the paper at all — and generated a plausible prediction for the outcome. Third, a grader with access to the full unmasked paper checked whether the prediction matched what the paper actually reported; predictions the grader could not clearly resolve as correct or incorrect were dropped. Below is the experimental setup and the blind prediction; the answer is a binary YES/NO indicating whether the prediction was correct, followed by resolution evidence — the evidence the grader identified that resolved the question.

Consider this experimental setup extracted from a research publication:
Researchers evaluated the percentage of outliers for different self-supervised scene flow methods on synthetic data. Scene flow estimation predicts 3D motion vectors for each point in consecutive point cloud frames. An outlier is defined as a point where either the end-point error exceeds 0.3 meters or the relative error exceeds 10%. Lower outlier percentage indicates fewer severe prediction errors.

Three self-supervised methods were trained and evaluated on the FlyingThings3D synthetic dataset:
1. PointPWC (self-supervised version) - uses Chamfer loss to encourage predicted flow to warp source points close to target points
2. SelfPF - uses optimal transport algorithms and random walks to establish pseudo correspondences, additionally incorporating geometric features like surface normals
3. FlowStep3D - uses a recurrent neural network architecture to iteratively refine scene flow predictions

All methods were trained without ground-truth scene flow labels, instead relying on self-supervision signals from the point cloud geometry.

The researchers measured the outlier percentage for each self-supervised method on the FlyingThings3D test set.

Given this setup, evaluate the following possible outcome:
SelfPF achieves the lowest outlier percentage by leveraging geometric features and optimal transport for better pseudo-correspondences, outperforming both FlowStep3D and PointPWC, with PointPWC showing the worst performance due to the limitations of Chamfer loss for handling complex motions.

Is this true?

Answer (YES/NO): YES